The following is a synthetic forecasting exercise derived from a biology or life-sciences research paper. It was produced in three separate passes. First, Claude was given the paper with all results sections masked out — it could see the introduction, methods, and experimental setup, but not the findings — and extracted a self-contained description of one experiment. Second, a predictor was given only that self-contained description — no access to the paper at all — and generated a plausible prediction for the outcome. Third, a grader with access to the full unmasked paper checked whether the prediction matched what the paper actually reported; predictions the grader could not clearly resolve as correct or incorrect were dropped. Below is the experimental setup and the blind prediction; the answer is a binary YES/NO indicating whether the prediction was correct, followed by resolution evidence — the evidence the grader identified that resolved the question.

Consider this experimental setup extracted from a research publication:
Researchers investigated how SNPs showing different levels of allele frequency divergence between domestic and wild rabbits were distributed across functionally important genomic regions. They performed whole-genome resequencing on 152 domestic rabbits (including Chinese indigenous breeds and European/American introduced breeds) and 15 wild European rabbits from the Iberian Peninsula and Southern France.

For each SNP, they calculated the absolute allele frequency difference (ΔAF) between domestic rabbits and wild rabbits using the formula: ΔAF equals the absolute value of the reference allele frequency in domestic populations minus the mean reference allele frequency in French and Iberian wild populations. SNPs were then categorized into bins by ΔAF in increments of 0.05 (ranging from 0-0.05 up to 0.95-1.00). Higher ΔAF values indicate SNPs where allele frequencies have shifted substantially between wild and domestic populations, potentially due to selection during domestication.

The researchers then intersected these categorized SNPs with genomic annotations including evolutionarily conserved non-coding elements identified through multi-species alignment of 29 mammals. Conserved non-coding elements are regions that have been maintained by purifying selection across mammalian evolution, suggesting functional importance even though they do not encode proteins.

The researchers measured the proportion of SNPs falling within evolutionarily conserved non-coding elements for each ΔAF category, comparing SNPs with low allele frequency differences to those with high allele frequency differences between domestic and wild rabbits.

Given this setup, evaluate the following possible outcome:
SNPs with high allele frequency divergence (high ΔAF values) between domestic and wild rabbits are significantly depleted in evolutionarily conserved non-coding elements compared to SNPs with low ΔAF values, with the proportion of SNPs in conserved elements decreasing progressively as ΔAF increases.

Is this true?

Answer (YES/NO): NO